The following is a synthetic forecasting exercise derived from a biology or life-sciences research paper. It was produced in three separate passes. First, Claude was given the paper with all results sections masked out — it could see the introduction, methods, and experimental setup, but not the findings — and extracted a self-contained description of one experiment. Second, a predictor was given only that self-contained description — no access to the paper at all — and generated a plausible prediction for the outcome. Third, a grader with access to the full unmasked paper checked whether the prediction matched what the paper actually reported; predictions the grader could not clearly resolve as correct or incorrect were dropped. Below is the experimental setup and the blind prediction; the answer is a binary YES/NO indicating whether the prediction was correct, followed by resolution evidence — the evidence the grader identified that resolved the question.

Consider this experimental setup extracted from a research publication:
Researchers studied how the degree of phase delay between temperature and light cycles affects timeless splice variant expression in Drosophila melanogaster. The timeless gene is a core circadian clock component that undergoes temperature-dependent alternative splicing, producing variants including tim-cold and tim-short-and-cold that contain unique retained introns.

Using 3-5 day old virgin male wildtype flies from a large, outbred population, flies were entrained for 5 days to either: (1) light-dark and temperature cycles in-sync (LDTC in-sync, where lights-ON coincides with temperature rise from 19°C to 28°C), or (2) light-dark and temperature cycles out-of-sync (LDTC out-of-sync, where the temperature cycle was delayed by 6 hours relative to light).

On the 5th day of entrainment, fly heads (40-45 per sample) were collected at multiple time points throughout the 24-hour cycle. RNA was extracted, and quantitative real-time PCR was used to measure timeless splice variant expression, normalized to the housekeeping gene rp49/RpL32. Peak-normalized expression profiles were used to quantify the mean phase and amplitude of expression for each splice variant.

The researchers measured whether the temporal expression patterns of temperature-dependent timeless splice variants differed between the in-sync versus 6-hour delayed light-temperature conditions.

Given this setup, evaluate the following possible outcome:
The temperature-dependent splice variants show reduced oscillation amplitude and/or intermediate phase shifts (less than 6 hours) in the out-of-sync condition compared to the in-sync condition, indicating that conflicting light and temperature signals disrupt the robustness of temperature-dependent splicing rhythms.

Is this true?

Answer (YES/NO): NO